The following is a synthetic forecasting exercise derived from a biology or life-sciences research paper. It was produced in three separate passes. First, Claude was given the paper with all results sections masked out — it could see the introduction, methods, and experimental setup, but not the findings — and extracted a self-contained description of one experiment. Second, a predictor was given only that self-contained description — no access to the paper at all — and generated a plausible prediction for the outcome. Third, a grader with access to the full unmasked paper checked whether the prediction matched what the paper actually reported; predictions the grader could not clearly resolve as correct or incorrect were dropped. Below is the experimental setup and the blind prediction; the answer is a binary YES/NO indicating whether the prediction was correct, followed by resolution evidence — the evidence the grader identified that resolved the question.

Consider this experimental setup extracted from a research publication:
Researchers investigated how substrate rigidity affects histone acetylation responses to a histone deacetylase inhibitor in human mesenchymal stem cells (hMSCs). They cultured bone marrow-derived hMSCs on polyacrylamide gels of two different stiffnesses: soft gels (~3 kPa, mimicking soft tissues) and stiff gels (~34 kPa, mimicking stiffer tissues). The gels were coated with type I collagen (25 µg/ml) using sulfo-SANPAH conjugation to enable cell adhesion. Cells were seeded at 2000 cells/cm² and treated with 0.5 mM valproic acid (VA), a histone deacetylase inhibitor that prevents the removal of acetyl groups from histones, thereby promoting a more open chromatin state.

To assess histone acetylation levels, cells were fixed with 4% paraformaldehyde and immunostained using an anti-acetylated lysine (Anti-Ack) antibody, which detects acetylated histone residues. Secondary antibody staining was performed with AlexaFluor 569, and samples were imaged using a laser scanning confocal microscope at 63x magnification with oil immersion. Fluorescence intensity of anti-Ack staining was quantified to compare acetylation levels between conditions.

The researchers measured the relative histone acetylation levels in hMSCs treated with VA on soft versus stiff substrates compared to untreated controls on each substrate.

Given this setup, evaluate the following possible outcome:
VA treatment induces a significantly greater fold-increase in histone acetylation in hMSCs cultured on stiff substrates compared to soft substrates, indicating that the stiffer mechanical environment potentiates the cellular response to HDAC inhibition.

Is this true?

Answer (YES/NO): NO